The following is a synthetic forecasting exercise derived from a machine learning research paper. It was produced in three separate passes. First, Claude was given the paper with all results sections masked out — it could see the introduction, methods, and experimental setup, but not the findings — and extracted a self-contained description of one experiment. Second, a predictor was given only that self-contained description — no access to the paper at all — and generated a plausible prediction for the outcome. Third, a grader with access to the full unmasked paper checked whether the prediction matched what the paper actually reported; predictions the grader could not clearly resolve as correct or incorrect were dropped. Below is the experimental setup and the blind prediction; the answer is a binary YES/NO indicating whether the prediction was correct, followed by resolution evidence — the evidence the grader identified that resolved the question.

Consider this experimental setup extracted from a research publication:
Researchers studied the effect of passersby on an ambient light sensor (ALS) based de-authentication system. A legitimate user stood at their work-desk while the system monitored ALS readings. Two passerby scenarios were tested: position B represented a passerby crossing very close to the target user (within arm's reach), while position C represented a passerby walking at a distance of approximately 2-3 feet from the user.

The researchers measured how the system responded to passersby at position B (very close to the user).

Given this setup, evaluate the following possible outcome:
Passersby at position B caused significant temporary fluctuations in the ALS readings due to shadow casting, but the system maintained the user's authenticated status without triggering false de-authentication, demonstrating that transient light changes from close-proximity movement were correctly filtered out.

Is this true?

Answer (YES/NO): NO